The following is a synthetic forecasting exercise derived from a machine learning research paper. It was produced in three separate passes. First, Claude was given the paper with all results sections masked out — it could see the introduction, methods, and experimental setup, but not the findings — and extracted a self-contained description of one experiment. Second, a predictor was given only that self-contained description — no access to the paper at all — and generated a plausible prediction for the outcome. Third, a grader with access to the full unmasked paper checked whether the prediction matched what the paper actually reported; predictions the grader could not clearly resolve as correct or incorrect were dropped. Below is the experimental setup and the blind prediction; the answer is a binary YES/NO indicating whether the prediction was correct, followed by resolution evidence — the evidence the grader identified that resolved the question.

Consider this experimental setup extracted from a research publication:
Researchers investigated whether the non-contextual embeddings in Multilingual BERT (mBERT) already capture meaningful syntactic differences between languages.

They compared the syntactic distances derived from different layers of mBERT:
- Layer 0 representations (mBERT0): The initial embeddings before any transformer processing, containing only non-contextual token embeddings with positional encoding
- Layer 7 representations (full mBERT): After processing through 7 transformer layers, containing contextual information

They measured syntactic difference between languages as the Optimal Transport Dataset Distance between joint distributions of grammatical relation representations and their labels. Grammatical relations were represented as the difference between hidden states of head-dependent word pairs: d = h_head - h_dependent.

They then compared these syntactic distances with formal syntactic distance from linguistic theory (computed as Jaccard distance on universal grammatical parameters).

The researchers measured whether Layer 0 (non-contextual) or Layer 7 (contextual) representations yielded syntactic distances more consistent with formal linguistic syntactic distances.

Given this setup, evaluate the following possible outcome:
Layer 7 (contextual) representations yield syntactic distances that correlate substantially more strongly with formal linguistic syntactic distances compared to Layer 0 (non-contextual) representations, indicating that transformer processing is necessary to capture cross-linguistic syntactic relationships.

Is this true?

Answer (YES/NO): NO